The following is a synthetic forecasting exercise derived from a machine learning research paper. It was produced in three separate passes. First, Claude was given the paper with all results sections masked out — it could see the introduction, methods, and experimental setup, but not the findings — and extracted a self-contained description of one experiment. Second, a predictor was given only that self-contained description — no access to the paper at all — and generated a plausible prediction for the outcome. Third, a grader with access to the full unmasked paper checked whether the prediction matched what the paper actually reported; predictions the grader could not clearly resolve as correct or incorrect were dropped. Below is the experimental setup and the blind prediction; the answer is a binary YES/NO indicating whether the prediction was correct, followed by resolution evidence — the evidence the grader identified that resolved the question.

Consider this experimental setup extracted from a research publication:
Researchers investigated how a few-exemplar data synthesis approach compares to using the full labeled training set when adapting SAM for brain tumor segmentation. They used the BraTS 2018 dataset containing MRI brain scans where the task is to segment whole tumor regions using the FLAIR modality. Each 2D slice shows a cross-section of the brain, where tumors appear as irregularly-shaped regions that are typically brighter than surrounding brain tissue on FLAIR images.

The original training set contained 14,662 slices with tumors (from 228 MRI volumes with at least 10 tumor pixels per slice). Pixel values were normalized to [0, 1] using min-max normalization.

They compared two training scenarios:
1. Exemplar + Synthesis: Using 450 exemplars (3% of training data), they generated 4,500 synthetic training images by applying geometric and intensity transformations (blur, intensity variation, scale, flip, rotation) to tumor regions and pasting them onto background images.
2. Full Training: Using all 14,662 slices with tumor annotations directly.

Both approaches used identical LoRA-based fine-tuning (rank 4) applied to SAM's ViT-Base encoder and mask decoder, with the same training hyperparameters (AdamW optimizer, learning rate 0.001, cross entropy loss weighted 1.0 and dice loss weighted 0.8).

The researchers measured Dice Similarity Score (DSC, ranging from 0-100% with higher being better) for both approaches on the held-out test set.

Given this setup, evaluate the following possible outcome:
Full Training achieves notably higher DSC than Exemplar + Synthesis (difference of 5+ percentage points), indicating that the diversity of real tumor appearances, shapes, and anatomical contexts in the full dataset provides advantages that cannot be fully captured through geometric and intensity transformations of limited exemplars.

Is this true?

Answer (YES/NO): NO